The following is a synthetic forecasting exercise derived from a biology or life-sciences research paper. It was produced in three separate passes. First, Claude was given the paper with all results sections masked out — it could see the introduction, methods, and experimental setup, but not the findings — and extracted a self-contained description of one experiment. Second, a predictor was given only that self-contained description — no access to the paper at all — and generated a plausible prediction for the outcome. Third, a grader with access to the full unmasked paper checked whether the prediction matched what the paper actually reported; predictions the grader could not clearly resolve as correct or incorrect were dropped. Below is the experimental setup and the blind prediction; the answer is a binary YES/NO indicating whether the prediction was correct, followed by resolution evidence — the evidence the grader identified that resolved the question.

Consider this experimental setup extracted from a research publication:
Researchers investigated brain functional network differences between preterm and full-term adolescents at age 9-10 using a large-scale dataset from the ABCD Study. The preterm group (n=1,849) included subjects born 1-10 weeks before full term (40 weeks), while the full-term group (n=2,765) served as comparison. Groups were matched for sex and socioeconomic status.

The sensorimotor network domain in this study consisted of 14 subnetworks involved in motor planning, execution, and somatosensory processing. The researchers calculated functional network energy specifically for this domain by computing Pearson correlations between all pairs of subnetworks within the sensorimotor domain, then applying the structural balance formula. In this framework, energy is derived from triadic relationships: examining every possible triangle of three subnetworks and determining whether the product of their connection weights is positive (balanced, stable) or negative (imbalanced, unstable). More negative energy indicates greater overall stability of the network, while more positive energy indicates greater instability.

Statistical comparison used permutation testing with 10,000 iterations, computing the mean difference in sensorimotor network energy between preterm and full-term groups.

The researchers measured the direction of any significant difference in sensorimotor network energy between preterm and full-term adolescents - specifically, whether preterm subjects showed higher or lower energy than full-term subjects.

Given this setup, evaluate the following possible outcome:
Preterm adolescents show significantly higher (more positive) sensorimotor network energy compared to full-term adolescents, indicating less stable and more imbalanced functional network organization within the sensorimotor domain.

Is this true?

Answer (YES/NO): NO